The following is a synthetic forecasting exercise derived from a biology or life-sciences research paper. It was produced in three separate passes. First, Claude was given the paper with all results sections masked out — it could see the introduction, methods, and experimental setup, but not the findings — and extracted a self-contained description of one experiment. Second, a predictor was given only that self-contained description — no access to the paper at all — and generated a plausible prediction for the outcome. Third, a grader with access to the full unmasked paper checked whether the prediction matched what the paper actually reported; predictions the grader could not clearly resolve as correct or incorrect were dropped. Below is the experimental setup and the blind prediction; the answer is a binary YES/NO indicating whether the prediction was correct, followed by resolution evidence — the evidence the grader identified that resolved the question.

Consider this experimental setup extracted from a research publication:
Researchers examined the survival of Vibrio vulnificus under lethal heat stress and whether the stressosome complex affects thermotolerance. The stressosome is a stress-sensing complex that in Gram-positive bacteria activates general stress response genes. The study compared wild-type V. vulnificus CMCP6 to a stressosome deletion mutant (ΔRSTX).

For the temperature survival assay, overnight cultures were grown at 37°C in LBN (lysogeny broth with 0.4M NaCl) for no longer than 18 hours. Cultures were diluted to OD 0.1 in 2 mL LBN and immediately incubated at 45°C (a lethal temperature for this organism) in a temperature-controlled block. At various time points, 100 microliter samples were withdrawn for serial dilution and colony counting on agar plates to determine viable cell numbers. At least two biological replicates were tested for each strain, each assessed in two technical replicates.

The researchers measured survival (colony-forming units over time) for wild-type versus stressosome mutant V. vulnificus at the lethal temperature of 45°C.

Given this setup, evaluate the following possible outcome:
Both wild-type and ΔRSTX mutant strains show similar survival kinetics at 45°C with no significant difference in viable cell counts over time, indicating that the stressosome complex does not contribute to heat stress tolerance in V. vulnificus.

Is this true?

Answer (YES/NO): YES